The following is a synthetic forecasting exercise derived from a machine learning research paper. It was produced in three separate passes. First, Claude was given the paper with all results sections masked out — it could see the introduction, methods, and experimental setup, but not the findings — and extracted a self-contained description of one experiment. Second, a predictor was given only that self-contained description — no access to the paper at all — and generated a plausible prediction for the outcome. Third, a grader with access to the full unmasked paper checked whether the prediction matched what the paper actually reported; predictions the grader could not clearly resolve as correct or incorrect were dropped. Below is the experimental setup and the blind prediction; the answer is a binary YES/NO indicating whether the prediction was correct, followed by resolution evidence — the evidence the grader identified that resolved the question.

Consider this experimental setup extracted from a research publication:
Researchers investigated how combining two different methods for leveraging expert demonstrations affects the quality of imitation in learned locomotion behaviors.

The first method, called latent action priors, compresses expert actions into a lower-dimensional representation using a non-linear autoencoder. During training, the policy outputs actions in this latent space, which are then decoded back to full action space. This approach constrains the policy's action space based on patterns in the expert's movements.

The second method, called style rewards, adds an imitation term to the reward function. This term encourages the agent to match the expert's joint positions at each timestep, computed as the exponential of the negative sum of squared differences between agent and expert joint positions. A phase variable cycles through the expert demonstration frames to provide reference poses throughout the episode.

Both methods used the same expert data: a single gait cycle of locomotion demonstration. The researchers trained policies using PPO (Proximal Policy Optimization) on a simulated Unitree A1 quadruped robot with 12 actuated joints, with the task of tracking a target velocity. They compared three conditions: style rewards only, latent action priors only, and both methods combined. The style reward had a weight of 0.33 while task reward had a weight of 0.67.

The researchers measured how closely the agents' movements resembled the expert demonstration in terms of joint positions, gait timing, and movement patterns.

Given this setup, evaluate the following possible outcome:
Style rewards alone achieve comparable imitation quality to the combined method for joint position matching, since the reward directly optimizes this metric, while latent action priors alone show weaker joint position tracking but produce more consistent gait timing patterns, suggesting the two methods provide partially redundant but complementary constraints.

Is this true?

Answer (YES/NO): NO